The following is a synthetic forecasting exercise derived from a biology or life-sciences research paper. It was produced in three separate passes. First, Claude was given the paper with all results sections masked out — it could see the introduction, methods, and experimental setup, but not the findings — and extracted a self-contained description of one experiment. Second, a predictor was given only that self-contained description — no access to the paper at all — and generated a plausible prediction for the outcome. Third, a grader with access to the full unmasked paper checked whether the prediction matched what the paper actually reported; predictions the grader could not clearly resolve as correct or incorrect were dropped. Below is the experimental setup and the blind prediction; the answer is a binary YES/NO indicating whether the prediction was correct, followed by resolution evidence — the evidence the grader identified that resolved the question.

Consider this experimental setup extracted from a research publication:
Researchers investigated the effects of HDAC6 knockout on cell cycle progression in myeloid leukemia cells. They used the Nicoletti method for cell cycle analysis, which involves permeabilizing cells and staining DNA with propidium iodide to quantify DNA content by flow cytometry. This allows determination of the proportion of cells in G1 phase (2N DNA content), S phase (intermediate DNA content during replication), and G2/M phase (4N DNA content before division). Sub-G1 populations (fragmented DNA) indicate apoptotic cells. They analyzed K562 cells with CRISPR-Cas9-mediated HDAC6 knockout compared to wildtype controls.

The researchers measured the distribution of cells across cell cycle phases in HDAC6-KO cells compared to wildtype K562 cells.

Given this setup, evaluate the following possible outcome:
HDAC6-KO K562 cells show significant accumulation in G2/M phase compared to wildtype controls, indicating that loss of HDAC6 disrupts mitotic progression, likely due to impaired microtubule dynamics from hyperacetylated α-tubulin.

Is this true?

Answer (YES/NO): NO